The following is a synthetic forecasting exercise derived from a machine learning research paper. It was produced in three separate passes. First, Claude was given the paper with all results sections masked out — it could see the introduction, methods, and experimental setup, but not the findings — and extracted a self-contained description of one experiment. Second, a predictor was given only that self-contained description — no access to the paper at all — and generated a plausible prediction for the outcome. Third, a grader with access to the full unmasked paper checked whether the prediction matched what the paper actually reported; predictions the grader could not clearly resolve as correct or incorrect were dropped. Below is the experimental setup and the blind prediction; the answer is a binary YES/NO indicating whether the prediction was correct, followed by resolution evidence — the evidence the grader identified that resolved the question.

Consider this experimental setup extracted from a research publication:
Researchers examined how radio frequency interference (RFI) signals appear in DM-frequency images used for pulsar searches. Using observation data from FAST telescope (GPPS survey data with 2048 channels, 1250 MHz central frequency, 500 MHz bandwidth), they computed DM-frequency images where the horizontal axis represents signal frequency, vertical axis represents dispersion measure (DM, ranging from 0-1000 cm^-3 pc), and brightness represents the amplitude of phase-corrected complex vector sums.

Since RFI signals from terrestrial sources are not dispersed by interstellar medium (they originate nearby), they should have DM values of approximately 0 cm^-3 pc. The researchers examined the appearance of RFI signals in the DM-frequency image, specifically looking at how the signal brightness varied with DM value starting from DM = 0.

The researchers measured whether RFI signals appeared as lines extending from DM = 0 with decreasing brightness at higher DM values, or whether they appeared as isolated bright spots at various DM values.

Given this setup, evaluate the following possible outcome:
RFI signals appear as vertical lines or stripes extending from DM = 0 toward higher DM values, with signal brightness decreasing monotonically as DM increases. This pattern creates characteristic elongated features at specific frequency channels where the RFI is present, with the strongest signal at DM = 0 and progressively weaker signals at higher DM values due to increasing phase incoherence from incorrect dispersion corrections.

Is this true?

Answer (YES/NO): YES